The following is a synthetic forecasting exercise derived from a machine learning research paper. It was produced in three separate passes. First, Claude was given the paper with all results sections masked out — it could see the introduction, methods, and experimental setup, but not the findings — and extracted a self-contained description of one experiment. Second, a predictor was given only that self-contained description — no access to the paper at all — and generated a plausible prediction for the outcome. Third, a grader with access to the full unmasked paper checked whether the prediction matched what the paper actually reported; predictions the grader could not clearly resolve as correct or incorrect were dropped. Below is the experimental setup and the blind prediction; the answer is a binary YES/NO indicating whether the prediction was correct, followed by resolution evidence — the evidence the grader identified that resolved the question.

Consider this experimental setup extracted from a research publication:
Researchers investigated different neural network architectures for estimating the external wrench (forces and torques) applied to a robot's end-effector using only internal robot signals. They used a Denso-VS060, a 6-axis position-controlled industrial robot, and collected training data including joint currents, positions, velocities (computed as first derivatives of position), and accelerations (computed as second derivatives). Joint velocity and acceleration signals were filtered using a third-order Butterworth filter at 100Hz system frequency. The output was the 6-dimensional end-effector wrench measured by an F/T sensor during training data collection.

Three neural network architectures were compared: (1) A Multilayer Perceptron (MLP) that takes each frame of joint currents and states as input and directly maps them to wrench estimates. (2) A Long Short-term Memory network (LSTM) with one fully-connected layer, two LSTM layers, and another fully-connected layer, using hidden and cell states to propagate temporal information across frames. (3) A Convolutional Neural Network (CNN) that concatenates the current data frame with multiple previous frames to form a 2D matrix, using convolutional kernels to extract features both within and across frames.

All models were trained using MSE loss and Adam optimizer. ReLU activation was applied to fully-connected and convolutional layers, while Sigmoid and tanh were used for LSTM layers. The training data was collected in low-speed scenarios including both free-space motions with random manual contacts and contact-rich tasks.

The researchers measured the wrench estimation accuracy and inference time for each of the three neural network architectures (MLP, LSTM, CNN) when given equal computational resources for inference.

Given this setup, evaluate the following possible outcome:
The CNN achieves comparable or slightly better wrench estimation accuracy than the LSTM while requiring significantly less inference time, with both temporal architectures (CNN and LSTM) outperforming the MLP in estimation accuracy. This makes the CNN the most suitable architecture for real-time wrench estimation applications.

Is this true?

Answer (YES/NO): NO